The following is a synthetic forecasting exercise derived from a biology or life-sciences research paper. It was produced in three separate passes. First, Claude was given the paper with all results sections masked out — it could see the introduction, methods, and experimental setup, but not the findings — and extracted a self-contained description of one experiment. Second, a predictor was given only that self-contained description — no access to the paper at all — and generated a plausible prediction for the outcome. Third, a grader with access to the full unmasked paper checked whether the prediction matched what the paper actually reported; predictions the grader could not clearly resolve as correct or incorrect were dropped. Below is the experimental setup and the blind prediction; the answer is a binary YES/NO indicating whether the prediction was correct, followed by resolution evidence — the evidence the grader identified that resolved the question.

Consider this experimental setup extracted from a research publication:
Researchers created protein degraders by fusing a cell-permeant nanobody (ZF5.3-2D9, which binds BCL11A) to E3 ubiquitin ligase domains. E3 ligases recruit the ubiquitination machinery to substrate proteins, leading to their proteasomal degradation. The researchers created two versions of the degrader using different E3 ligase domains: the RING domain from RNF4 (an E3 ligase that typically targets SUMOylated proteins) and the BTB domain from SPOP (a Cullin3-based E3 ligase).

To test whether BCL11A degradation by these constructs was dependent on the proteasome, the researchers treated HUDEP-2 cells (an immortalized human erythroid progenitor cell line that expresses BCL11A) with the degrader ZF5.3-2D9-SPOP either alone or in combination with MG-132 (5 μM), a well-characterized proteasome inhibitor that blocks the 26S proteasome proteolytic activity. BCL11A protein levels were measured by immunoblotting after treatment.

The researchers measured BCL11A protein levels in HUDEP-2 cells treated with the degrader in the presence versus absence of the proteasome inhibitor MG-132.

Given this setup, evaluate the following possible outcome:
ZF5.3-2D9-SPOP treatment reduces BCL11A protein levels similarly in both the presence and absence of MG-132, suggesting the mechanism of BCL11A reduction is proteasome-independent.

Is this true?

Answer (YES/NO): NO